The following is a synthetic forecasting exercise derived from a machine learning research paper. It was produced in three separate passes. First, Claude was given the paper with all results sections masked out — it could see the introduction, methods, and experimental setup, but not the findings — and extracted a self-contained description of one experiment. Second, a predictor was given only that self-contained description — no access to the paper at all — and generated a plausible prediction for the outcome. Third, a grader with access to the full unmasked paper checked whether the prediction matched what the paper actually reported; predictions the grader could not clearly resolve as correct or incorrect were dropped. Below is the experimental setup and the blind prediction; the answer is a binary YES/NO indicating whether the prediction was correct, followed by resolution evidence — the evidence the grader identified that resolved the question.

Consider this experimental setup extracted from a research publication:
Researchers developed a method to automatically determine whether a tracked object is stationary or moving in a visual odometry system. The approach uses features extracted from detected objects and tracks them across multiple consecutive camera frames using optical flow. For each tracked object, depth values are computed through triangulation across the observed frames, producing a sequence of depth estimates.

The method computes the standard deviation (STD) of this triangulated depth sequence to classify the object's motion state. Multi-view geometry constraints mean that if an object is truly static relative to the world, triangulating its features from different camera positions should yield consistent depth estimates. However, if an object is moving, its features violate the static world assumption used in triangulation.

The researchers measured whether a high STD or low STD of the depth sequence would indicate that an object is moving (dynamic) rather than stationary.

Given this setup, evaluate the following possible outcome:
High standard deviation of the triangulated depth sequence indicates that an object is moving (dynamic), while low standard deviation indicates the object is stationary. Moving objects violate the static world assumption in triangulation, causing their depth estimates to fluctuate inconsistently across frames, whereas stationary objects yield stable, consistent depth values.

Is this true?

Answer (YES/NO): YES